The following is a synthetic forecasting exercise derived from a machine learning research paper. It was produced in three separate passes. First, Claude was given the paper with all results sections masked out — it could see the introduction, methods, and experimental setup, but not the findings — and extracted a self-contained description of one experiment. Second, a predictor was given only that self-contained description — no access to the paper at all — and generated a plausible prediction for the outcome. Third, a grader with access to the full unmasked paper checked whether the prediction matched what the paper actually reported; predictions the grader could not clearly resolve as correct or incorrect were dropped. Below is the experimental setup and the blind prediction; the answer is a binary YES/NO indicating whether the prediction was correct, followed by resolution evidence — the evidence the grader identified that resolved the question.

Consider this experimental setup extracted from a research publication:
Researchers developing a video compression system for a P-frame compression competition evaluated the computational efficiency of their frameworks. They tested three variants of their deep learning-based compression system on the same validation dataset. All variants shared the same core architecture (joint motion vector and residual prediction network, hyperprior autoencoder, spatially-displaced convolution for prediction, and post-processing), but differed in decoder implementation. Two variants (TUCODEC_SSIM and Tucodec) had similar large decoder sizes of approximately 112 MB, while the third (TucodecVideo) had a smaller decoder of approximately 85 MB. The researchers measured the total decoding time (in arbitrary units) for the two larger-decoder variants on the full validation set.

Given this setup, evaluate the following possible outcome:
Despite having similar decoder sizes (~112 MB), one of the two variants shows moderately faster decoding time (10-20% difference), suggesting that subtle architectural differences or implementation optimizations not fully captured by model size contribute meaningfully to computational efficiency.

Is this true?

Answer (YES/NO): NO